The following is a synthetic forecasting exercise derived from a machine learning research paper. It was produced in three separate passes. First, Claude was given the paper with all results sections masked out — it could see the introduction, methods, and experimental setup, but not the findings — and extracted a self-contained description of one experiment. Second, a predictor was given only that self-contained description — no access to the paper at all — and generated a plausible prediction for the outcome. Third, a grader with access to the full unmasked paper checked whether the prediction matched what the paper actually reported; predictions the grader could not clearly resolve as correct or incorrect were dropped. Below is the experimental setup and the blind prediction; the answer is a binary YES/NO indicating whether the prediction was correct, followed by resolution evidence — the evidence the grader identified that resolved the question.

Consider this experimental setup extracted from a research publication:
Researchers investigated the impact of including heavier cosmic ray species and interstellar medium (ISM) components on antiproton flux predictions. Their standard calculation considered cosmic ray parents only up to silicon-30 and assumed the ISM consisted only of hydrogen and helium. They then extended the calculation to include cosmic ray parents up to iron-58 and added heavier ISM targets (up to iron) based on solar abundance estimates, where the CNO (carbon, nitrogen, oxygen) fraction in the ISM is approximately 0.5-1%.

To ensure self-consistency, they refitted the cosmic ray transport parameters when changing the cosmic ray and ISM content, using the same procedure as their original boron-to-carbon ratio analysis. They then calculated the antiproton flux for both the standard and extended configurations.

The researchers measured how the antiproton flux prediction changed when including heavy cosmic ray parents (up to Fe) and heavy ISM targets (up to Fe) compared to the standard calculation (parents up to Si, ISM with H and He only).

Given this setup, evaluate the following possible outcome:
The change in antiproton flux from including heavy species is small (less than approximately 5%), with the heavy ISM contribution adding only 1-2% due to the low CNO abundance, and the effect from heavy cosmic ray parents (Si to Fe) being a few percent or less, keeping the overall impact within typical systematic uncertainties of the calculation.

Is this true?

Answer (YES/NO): YES